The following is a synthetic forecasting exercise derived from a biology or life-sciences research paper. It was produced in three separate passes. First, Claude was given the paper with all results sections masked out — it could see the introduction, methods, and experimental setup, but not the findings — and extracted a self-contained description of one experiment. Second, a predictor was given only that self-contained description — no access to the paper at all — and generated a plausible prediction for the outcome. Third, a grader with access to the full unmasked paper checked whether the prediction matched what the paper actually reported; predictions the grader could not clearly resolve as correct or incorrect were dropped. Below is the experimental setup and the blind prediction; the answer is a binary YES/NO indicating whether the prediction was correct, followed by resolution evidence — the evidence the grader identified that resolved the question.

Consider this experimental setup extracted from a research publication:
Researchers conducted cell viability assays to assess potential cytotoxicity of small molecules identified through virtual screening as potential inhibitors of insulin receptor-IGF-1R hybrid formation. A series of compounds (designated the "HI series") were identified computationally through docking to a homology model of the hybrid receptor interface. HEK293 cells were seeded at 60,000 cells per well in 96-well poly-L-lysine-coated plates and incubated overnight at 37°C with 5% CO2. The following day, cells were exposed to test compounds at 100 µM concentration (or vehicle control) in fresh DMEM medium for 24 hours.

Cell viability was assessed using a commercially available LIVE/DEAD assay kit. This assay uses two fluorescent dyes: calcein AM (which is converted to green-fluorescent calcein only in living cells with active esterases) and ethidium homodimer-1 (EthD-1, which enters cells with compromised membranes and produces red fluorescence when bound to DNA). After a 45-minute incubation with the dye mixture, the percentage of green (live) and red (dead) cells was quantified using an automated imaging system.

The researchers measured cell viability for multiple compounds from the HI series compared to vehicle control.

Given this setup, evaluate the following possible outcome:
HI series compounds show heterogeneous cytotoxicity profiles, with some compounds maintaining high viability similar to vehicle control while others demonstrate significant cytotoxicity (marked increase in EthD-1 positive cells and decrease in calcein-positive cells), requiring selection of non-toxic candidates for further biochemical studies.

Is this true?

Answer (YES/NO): YES